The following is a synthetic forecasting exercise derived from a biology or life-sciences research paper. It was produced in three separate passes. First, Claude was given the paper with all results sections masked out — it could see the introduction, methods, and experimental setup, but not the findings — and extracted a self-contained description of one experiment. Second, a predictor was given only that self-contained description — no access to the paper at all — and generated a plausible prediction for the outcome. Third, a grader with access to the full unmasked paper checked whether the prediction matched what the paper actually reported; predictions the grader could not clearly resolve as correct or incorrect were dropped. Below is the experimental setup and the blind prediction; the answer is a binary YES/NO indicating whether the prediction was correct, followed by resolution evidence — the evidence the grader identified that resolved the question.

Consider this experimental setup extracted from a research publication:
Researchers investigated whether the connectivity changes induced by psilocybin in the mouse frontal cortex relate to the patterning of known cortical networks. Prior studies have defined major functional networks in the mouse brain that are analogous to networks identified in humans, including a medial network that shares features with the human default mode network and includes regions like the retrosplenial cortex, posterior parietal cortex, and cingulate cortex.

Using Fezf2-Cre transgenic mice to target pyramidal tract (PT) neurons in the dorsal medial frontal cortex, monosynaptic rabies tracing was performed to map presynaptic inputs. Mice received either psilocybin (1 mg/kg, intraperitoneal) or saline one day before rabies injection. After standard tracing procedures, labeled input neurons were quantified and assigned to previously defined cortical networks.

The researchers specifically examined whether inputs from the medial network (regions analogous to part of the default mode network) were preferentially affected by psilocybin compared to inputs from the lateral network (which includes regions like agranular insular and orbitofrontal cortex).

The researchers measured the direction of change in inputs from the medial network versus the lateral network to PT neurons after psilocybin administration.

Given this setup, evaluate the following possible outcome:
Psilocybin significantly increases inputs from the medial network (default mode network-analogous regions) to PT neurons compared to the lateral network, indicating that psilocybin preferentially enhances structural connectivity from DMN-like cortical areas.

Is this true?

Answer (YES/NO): YES